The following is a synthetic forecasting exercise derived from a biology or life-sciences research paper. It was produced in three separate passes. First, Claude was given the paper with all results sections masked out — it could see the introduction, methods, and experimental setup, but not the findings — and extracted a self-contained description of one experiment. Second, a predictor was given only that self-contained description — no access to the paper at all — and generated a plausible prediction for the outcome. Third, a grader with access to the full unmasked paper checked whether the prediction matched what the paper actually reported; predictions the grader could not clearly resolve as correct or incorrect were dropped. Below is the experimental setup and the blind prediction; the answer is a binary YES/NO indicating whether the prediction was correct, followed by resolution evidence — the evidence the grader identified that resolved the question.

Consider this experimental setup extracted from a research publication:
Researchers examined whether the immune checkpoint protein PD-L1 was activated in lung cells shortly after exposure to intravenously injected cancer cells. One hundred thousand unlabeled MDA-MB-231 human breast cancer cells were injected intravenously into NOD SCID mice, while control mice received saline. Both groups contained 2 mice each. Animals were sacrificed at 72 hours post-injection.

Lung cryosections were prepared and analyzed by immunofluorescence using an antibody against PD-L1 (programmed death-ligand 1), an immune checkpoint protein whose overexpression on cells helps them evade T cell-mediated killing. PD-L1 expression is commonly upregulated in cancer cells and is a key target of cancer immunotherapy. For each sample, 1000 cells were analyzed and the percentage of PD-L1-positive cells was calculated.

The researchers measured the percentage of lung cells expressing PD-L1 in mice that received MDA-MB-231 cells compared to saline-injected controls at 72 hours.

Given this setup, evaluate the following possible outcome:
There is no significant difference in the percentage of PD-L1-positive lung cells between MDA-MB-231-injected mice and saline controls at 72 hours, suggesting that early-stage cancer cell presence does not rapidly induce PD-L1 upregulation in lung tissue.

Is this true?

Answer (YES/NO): YES